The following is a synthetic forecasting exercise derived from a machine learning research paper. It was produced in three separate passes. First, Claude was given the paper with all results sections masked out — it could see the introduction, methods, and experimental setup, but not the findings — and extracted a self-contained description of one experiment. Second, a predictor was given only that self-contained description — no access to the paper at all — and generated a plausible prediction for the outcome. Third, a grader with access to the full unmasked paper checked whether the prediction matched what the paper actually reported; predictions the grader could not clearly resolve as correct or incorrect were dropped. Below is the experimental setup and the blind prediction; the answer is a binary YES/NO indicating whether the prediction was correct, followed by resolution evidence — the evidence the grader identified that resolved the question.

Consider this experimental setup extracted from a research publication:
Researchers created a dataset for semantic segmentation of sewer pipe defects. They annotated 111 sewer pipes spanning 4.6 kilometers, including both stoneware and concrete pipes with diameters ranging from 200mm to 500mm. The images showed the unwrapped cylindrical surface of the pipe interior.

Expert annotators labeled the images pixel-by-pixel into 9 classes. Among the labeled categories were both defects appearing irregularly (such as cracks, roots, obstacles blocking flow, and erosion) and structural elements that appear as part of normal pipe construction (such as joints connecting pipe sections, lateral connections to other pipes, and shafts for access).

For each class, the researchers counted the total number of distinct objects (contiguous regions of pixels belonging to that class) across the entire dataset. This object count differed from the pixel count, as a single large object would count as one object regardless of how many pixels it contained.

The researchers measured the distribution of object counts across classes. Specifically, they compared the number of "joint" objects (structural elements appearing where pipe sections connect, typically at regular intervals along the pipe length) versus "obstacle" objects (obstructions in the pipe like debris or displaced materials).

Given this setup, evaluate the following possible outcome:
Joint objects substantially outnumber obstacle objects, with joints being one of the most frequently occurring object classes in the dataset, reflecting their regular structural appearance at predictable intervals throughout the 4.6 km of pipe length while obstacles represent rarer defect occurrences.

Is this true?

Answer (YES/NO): YES